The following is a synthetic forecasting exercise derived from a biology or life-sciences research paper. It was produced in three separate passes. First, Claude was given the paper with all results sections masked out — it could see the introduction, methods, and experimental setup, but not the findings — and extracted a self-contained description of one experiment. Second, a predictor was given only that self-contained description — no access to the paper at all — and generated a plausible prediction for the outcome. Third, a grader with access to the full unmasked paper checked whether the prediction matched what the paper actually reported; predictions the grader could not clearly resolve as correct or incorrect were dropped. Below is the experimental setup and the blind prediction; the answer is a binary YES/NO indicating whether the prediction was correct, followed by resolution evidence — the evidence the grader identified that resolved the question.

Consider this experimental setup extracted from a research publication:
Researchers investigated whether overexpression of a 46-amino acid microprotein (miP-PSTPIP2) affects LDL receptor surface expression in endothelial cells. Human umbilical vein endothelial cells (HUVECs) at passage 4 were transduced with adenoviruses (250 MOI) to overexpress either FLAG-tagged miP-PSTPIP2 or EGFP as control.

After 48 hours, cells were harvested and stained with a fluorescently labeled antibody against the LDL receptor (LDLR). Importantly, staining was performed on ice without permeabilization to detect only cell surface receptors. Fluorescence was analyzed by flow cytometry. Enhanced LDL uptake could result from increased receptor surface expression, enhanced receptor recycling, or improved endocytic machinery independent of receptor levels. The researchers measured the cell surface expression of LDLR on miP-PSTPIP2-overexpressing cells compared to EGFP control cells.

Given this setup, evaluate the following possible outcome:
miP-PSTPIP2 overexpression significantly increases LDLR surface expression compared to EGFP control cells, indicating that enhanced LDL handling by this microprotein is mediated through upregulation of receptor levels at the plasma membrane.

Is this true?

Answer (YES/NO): NO